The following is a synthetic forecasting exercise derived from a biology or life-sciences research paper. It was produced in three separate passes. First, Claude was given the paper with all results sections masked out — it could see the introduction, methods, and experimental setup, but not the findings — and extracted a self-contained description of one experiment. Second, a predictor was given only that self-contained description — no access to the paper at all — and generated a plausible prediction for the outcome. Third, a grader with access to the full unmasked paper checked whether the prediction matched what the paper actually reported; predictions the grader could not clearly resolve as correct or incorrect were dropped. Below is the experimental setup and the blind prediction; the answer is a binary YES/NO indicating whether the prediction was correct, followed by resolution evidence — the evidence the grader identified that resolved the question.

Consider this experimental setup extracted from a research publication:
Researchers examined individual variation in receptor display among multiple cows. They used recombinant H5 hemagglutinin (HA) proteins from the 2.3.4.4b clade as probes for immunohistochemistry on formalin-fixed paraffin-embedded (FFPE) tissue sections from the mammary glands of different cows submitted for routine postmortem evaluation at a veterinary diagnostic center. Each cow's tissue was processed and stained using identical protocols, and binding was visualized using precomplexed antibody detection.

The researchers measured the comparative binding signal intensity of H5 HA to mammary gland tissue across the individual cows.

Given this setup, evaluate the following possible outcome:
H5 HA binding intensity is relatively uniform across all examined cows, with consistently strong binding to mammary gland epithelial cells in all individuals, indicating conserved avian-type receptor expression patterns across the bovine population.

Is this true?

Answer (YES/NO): NO